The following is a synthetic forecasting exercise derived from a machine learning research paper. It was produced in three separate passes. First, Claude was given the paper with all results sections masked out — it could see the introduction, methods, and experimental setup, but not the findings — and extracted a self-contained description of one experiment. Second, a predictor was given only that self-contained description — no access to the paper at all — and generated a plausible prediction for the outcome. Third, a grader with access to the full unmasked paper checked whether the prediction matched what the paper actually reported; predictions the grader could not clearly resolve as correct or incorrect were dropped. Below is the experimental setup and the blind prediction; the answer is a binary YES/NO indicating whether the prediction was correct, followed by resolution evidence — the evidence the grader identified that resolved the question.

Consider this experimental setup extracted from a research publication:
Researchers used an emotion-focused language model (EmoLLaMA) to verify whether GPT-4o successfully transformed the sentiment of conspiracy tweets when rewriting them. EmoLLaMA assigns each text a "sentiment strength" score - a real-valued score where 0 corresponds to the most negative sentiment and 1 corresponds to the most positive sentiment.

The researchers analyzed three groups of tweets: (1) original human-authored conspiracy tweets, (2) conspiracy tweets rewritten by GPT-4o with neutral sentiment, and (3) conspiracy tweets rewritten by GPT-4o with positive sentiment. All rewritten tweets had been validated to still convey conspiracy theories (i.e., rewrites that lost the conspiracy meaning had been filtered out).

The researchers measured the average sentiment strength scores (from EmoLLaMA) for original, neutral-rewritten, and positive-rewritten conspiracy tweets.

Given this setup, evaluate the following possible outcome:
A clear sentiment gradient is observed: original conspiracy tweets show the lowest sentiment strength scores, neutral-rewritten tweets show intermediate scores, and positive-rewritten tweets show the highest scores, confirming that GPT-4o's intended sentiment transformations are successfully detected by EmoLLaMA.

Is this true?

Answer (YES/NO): YES